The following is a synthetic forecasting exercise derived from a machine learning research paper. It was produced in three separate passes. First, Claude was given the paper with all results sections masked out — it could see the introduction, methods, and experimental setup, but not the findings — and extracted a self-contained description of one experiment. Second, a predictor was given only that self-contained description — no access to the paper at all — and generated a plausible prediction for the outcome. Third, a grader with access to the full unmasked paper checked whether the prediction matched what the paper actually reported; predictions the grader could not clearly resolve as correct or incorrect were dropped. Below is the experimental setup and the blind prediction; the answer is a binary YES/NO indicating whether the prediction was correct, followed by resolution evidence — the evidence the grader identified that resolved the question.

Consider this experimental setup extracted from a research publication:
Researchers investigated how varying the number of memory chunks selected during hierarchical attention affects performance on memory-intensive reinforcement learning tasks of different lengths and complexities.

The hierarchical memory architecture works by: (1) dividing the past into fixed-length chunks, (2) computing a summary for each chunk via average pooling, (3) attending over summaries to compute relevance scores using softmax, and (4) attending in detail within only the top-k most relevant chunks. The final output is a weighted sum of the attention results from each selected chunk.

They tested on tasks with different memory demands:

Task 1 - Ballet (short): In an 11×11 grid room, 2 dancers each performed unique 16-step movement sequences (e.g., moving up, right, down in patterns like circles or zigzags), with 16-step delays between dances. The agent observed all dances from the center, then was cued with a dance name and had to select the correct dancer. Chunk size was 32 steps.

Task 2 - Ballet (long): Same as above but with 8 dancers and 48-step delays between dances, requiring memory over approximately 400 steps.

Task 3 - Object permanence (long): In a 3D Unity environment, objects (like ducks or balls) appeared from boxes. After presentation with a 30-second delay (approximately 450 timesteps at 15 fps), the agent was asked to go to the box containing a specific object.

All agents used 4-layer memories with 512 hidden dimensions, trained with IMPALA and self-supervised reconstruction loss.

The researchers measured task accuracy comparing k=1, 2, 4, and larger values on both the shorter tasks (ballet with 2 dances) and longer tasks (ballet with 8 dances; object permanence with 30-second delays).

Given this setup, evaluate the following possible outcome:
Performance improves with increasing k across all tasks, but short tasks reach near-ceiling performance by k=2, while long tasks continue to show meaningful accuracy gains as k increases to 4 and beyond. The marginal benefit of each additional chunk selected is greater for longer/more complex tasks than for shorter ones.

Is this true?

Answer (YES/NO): NO